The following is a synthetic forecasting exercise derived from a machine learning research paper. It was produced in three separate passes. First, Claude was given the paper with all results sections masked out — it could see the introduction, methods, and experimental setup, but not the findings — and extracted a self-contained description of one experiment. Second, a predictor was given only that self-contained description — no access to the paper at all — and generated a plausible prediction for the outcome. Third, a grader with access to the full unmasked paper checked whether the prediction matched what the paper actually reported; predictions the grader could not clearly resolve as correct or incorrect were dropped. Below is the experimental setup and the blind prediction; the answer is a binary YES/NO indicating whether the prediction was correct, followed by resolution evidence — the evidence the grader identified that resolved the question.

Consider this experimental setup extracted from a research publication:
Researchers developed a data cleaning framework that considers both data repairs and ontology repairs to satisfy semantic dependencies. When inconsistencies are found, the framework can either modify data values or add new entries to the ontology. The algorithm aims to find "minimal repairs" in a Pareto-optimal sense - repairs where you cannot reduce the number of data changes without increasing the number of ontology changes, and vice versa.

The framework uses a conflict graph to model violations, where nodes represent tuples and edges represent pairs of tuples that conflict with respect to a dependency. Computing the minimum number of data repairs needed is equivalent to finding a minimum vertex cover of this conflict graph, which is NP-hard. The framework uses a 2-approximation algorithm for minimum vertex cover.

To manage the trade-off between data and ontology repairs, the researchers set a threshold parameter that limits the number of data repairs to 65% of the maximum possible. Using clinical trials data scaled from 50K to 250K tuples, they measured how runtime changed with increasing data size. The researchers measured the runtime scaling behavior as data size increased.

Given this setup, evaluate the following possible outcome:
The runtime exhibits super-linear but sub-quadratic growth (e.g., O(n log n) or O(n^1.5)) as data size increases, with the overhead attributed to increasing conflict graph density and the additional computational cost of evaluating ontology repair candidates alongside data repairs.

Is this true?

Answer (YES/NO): NO